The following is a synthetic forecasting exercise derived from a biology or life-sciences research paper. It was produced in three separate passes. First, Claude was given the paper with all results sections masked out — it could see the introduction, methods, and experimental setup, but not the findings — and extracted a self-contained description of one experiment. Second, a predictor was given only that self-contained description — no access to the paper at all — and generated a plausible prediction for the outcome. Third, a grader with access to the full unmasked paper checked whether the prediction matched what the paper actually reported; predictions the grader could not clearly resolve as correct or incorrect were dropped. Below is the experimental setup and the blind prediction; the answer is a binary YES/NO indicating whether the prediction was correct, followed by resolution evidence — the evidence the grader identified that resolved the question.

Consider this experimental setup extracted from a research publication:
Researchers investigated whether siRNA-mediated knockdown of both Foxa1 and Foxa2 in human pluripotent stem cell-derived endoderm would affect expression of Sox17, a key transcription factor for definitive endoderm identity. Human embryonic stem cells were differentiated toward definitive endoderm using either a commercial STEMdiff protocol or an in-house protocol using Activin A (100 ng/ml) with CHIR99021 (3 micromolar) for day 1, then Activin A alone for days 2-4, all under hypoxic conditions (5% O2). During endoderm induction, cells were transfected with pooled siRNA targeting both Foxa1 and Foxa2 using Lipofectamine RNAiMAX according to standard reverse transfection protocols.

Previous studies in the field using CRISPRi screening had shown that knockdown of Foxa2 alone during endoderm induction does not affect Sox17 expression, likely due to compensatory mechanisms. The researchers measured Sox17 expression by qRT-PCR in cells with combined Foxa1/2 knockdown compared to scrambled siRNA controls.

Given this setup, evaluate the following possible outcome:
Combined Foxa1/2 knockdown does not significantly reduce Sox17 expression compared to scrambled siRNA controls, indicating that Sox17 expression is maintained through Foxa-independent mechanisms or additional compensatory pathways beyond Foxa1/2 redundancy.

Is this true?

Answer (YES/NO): NO